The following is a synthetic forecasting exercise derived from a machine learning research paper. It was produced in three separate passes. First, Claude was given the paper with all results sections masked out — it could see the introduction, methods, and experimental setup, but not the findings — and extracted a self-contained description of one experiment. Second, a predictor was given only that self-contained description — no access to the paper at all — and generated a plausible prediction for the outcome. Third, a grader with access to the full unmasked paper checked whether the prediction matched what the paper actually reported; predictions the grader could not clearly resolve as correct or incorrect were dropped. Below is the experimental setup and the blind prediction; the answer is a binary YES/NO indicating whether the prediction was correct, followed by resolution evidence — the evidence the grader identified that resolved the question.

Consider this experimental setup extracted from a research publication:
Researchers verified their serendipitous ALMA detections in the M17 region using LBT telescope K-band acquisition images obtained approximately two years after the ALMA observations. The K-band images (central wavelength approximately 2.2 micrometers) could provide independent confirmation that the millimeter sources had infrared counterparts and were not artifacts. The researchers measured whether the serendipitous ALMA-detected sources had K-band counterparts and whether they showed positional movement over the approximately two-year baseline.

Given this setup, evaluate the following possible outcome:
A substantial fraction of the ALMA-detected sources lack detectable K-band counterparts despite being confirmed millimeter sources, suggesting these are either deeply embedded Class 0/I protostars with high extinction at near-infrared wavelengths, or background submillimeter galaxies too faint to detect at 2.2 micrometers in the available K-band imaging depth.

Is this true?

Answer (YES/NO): NO